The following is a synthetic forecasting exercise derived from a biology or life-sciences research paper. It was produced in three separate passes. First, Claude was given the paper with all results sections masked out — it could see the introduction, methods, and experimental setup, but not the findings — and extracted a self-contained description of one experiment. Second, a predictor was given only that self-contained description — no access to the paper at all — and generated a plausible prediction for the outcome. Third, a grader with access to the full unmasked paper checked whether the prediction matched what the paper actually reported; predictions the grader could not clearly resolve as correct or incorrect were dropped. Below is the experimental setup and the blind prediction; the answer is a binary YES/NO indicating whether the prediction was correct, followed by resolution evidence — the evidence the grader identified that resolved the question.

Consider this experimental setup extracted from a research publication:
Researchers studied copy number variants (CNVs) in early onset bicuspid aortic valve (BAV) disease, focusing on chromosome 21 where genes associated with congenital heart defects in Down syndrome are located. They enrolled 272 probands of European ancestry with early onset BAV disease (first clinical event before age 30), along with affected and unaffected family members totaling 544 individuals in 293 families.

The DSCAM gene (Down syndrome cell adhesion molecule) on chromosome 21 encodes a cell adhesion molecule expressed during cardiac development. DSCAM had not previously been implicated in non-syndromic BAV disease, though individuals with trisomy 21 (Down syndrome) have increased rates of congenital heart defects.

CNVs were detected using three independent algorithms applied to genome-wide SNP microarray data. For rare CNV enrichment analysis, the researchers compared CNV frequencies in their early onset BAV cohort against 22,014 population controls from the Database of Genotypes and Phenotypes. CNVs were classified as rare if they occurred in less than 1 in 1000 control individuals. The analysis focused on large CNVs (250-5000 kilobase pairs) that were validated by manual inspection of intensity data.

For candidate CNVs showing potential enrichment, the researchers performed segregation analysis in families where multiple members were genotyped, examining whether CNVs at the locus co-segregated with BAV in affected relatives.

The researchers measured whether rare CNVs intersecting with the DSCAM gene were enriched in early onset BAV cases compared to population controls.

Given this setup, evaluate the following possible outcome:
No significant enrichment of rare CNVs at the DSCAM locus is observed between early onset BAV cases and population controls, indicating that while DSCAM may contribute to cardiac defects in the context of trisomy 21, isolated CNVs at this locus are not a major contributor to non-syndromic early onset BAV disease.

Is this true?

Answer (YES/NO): NO